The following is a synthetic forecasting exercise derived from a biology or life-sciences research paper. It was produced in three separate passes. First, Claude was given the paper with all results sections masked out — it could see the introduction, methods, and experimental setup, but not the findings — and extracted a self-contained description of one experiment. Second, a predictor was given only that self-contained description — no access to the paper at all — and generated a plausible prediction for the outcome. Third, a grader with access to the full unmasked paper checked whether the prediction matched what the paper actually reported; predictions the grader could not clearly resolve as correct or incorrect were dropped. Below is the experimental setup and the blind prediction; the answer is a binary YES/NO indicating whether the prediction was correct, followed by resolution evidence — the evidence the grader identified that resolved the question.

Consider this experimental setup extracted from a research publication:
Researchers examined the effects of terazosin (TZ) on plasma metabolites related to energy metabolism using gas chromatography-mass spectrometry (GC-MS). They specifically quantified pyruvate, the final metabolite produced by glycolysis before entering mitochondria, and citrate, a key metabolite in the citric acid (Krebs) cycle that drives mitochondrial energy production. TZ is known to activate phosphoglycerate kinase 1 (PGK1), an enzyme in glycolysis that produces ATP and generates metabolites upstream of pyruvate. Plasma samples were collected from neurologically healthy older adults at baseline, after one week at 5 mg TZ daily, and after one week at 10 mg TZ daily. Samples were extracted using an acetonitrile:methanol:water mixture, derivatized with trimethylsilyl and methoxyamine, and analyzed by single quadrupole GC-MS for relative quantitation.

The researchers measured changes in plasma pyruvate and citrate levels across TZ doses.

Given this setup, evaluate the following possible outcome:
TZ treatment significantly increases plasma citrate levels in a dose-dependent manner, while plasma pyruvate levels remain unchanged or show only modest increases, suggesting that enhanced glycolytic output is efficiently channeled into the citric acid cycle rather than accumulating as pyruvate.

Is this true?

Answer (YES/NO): NO